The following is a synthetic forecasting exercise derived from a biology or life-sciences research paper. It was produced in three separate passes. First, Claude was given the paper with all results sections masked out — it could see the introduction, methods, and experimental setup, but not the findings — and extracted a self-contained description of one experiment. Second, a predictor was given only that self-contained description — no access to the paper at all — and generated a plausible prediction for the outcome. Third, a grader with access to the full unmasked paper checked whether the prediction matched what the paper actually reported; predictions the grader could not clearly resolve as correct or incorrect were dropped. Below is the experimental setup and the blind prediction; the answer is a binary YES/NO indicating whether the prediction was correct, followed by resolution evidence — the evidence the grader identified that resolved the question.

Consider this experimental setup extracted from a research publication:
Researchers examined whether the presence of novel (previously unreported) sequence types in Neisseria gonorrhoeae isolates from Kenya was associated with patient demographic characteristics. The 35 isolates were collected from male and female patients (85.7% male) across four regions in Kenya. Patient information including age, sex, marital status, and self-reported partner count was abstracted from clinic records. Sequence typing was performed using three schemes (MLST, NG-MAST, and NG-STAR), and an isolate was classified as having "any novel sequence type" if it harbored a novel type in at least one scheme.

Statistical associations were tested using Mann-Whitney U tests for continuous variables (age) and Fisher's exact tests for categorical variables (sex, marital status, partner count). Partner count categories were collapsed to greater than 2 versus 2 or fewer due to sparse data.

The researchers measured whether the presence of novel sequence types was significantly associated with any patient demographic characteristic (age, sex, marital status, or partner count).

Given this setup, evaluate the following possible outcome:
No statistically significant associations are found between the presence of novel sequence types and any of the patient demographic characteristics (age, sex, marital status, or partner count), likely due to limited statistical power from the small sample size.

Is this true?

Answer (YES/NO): YES